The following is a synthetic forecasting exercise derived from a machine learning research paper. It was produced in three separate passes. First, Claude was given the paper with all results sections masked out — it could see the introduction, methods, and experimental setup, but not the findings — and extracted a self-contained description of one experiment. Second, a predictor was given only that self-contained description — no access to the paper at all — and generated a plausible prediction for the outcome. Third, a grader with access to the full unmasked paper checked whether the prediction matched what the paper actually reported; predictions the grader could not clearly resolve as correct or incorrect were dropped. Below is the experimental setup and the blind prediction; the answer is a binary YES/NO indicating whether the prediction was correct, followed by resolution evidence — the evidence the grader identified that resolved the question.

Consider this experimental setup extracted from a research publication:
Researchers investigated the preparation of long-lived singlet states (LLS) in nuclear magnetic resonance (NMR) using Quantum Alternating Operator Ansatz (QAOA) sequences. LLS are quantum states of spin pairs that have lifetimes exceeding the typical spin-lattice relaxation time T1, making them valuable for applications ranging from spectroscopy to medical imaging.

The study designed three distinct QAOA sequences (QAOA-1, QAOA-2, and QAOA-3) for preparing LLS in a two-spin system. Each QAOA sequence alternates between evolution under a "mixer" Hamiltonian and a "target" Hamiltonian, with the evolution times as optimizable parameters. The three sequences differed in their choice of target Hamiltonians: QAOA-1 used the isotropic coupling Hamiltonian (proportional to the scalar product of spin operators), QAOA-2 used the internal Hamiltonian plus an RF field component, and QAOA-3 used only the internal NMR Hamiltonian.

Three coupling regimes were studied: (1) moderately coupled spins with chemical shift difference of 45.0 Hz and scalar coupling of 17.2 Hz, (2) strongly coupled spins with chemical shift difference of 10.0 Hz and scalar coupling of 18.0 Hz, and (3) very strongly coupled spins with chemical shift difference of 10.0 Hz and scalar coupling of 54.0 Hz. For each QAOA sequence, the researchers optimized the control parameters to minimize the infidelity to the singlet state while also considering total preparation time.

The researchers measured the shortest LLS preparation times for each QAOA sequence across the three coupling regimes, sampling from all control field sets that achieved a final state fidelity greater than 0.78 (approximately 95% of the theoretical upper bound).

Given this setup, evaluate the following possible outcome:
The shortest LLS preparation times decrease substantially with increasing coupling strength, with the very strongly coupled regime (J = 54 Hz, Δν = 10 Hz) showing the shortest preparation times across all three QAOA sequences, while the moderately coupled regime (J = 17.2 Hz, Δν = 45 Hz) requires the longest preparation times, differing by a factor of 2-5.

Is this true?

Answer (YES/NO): NO